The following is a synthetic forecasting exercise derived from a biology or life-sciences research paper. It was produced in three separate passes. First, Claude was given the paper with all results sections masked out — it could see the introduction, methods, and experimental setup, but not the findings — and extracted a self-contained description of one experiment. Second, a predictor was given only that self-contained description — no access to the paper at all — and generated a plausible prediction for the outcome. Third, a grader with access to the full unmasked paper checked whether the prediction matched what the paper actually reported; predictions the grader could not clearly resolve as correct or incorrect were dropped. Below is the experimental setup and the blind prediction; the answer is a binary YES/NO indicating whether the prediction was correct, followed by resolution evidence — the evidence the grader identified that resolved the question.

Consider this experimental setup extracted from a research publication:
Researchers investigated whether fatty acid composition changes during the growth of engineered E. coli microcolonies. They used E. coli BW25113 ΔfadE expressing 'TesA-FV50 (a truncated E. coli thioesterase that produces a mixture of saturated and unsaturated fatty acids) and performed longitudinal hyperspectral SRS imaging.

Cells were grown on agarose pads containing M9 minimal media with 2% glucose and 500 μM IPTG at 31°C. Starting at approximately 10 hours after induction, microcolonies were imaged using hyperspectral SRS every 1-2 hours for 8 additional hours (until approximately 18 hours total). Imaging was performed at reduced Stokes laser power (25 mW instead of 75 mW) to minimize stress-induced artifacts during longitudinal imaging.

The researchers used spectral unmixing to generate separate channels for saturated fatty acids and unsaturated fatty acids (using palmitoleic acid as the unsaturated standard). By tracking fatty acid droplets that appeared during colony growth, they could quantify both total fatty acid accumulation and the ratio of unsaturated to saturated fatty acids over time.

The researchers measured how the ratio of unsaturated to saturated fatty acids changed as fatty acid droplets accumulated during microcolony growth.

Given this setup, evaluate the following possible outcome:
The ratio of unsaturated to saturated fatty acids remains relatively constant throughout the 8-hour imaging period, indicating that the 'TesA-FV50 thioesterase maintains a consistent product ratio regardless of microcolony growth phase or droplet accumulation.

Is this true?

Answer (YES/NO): YES